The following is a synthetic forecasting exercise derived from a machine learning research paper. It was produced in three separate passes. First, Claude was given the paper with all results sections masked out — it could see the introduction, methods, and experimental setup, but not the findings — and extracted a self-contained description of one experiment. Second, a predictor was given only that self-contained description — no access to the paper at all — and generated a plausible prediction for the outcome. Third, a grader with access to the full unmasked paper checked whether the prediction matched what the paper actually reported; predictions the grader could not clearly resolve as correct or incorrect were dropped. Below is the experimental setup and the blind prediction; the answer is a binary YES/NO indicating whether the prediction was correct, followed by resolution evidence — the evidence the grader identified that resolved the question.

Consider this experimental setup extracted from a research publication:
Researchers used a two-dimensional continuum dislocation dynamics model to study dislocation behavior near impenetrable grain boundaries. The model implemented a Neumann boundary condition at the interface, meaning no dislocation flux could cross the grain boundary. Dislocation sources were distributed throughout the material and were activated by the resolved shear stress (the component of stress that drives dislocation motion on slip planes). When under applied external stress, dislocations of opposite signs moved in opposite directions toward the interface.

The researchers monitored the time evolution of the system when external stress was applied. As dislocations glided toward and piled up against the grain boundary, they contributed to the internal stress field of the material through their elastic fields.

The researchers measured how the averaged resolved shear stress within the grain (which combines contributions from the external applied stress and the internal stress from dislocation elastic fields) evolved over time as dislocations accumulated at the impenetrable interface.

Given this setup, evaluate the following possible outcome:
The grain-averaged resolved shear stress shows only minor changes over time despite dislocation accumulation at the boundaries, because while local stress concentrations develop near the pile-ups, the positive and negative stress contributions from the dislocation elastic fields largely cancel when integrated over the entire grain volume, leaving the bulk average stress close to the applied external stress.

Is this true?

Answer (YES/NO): NO